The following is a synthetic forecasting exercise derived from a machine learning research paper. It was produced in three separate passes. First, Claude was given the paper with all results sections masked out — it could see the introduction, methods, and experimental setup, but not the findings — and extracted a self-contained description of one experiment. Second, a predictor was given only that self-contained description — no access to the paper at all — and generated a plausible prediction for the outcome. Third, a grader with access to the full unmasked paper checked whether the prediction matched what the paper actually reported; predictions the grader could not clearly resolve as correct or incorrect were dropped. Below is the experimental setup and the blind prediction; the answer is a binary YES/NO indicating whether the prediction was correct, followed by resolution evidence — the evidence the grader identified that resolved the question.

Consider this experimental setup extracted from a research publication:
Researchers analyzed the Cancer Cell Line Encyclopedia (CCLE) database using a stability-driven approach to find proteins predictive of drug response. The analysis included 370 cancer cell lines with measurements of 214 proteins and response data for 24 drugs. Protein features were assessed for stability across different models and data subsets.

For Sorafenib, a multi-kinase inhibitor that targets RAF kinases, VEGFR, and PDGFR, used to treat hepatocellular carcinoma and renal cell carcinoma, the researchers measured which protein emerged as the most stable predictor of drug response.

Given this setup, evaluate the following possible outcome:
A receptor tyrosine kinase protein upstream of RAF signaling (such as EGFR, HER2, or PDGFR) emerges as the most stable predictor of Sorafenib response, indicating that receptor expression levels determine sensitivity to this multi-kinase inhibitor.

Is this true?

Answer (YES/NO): NO